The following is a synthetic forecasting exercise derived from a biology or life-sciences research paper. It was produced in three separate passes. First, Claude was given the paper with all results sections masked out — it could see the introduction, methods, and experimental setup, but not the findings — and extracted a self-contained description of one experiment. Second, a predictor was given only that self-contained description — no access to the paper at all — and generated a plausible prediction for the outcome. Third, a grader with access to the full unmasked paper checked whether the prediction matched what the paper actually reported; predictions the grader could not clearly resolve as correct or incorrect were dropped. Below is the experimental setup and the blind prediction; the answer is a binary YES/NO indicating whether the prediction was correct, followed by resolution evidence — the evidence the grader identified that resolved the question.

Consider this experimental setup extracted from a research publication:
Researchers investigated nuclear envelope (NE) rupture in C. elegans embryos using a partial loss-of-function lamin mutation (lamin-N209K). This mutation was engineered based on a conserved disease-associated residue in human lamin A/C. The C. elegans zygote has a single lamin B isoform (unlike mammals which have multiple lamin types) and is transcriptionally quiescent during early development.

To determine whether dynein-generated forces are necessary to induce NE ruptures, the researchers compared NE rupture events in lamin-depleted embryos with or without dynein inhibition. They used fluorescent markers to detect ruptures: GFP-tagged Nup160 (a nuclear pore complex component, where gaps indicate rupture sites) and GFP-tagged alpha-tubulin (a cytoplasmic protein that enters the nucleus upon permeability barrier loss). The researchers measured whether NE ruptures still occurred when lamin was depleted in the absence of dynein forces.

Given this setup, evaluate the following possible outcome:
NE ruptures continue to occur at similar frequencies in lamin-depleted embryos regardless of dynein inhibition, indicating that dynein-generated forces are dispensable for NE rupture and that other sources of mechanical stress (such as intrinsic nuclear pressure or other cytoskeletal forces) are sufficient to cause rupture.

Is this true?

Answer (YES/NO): YES